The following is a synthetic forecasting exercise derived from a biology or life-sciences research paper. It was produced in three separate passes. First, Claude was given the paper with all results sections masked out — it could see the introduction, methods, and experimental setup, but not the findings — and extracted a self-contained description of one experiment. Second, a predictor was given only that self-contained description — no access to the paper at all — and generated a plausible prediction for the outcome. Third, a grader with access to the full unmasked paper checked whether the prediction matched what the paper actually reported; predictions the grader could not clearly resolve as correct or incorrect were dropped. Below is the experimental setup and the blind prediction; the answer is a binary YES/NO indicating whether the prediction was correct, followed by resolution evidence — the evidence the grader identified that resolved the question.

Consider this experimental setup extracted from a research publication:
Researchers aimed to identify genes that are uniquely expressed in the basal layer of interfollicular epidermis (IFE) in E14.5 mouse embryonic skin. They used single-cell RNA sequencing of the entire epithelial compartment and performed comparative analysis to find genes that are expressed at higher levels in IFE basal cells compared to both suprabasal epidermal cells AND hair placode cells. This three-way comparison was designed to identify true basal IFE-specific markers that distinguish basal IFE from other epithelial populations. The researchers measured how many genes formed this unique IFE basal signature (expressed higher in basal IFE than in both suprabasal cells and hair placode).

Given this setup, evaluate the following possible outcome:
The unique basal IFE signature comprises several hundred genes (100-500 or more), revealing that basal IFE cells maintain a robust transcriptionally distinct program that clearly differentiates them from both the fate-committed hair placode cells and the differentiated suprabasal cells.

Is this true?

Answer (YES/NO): NO